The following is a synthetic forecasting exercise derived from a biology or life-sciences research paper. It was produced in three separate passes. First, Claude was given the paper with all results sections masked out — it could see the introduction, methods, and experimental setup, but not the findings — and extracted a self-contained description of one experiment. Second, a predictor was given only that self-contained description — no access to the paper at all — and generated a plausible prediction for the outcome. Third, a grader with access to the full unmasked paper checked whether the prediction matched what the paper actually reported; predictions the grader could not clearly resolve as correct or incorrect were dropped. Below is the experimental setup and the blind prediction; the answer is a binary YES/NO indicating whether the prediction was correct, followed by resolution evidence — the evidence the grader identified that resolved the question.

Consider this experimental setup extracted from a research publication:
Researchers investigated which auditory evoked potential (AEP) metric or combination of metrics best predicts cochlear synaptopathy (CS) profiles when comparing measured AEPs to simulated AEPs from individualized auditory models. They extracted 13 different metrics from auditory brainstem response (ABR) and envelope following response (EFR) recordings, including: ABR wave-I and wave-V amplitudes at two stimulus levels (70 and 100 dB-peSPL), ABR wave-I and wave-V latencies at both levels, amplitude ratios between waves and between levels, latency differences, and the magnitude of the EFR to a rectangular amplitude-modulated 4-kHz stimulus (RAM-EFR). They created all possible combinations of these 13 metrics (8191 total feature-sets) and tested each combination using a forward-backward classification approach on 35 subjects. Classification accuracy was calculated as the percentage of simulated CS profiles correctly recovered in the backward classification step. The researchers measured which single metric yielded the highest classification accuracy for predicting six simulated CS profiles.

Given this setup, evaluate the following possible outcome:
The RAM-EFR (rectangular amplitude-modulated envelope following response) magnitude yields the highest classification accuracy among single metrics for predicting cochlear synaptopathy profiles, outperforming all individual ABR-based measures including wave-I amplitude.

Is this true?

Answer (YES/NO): YES